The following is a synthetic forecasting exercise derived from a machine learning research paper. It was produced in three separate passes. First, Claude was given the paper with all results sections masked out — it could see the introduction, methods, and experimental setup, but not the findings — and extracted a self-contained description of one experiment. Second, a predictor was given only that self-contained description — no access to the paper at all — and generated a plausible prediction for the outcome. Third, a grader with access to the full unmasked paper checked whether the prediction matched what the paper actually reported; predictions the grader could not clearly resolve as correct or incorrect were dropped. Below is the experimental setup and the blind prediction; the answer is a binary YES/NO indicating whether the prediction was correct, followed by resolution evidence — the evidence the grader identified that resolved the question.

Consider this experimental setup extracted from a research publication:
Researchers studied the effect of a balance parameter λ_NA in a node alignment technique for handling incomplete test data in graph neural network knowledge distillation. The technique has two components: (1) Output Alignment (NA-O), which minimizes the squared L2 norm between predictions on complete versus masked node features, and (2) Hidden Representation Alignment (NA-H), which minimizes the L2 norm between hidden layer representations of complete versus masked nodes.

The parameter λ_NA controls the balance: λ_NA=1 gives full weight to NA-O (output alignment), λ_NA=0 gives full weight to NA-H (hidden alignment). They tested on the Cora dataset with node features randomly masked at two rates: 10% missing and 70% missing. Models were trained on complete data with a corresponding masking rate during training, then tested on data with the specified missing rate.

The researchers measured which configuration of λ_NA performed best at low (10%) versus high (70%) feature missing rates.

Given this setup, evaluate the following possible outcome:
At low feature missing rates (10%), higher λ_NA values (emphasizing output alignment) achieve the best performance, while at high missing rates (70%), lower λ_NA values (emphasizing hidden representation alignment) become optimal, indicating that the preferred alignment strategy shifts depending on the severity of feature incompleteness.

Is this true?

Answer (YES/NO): YES